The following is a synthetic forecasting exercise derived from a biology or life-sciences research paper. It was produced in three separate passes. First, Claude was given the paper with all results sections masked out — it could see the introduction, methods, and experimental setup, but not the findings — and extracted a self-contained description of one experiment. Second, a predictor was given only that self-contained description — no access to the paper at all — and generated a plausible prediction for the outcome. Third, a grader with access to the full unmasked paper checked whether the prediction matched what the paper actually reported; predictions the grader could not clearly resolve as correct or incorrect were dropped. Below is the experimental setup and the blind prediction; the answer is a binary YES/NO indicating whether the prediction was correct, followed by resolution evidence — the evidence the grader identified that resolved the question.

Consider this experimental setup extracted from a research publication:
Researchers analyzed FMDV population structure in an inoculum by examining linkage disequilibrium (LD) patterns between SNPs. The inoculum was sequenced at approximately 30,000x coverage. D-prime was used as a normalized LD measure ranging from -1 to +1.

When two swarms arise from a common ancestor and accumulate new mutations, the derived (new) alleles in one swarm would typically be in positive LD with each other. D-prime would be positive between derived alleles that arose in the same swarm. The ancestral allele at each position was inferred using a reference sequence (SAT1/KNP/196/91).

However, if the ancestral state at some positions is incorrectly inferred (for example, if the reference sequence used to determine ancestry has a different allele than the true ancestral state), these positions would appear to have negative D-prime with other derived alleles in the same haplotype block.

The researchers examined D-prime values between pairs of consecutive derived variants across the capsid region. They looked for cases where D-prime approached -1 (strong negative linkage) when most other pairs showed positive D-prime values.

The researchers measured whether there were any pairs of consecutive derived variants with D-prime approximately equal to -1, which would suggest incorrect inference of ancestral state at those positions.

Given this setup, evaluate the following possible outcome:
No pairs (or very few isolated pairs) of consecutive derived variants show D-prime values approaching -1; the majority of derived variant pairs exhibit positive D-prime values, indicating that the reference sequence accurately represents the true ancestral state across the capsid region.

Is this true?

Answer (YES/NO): NO